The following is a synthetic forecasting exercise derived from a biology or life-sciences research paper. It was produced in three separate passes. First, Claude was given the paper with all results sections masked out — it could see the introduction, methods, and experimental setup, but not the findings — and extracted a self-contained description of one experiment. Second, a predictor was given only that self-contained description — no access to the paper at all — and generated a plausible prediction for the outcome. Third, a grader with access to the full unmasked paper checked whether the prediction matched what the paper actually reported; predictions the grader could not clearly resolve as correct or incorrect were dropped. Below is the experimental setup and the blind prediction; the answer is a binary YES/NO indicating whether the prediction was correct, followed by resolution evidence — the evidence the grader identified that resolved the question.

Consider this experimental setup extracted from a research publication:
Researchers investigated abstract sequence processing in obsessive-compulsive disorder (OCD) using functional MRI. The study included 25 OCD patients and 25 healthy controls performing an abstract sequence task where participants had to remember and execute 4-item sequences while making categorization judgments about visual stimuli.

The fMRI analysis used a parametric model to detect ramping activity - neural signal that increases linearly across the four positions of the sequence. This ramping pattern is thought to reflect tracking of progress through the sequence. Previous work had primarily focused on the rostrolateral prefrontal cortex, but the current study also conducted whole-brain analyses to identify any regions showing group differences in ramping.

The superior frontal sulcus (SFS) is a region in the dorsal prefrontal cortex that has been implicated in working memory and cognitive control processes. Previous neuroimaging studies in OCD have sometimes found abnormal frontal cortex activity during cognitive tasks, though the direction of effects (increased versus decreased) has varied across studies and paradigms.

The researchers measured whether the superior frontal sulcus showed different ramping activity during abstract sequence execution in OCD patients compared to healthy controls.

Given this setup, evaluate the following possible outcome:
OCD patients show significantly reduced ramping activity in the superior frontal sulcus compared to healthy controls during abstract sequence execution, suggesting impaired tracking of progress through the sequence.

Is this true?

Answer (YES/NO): NO